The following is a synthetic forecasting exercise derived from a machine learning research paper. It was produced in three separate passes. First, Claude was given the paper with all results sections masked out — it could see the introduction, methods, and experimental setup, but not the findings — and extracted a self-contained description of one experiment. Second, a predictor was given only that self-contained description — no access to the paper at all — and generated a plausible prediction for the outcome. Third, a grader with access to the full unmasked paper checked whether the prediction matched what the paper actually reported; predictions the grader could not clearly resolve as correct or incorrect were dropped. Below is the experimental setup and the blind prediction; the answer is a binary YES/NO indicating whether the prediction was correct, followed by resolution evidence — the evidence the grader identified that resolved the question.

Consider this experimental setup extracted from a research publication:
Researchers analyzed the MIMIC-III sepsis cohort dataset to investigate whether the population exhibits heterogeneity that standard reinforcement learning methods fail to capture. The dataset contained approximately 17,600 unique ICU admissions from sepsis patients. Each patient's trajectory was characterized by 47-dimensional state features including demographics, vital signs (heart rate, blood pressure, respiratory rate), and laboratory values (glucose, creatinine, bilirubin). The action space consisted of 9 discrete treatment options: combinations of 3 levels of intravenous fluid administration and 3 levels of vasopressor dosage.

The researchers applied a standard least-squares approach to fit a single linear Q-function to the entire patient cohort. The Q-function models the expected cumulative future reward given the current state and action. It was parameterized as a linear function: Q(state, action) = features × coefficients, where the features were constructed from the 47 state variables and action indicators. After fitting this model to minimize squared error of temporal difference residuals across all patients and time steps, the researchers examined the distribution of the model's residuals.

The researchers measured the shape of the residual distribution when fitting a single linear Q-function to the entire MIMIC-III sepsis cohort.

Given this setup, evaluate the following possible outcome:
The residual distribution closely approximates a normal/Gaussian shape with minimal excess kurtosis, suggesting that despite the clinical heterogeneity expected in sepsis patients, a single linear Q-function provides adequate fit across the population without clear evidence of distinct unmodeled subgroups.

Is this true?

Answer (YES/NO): NO